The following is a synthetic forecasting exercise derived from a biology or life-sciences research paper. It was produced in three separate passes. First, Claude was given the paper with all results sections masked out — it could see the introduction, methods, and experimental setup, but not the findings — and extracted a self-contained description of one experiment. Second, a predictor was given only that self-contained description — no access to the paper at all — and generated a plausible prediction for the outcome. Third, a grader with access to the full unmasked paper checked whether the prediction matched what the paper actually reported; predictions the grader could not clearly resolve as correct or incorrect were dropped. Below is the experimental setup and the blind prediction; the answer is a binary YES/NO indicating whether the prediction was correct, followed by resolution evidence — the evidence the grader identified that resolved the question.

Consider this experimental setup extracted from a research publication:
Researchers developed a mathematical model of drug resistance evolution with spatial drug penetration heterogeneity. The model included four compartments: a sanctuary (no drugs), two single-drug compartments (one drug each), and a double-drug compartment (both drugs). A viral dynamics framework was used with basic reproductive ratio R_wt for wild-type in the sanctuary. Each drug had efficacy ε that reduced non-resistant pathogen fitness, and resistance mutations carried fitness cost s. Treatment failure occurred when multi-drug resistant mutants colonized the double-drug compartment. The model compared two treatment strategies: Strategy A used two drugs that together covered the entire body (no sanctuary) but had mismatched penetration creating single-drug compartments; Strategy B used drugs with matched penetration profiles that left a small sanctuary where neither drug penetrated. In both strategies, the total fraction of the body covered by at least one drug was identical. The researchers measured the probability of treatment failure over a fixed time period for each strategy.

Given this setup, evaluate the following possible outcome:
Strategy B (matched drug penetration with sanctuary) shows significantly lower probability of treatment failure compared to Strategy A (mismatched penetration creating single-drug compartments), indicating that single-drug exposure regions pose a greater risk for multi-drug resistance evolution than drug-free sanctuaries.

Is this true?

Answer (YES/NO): NO